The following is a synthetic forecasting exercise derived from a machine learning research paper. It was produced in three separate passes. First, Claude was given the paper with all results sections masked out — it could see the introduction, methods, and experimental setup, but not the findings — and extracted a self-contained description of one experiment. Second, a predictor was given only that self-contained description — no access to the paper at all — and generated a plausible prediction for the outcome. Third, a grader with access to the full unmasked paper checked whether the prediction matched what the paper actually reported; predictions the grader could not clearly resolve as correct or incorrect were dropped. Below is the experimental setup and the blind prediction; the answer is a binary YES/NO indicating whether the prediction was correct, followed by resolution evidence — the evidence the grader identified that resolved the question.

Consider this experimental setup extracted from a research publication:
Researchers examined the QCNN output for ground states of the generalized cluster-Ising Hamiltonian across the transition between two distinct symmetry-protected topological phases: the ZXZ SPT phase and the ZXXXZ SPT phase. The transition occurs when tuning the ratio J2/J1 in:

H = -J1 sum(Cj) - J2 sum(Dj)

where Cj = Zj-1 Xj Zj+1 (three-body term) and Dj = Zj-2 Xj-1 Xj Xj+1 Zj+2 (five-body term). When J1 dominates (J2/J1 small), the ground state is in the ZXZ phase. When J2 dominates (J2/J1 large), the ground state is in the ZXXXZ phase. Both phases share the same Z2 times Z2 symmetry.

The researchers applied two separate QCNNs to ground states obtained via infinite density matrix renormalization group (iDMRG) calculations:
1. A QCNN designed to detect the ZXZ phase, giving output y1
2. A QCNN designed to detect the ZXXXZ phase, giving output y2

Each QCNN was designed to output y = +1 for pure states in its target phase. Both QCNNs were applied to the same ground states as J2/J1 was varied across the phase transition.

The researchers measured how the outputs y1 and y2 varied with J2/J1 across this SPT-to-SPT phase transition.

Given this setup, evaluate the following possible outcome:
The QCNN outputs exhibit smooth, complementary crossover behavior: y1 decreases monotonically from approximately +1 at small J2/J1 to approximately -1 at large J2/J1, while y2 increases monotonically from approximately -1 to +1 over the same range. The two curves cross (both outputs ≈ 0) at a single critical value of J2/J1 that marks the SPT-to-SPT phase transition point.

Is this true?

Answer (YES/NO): NO